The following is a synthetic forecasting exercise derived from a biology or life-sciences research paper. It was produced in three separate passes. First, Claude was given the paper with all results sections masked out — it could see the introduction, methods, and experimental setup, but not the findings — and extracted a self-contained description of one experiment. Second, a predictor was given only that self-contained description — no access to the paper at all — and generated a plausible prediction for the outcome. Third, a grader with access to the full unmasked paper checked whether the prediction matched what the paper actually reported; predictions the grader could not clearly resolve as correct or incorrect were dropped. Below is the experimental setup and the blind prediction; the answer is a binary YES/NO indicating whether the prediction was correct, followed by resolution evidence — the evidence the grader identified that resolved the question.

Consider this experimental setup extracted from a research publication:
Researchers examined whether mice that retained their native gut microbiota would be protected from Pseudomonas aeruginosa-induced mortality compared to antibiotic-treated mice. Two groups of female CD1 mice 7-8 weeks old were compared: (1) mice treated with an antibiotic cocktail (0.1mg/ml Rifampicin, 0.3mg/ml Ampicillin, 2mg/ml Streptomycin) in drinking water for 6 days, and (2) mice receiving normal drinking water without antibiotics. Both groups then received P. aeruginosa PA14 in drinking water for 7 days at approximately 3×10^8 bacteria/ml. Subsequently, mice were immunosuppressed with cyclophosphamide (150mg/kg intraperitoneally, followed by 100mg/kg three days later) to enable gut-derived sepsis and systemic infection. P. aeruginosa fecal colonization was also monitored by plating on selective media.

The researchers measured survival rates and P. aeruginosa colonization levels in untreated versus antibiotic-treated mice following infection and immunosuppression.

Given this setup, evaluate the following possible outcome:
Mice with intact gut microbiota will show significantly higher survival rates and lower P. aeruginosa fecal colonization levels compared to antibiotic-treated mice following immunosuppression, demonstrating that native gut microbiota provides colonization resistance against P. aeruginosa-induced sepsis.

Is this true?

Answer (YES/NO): YES